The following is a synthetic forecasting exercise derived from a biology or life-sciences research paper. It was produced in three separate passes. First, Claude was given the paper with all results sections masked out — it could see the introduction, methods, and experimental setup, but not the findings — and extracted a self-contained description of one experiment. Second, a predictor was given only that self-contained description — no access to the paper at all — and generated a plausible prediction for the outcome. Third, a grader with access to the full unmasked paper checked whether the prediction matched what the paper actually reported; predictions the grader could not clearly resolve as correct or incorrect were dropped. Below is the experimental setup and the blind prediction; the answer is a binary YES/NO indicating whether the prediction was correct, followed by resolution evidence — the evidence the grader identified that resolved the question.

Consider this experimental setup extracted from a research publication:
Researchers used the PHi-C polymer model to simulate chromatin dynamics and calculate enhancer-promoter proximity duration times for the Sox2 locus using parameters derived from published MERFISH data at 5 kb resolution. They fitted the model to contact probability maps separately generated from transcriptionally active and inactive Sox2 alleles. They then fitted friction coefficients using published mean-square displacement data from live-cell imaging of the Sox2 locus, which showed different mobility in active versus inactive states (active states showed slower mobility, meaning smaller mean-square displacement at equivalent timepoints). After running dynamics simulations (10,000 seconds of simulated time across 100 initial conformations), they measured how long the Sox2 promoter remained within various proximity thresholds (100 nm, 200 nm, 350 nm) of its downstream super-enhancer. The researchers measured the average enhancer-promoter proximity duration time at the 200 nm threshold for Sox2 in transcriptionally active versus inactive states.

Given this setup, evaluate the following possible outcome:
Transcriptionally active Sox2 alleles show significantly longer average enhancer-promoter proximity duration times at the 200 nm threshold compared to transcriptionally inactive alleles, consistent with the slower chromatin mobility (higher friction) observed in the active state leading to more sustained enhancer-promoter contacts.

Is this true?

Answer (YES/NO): YES